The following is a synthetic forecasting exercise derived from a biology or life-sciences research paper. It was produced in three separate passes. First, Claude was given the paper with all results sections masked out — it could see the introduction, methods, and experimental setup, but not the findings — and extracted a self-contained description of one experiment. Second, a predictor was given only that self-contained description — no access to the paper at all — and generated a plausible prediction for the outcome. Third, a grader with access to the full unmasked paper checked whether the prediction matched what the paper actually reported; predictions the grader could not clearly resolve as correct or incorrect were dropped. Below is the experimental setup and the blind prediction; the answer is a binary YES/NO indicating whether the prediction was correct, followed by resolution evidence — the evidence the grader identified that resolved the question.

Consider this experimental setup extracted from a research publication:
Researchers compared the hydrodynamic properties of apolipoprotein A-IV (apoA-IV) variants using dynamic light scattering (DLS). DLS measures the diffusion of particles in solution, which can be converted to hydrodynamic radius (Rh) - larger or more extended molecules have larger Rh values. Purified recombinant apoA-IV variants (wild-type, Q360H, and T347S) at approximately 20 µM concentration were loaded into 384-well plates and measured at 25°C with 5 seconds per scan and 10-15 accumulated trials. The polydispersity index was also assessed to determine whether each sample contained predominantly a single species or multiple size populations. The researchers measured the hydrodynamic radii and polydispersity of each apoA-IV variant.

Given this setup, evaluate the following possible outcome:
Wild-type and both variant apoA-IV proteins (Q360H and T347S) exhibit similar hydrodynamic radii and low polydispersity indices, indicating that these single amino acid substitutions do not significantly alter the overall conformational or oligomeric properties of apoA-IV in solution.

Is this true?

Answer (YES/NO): NO